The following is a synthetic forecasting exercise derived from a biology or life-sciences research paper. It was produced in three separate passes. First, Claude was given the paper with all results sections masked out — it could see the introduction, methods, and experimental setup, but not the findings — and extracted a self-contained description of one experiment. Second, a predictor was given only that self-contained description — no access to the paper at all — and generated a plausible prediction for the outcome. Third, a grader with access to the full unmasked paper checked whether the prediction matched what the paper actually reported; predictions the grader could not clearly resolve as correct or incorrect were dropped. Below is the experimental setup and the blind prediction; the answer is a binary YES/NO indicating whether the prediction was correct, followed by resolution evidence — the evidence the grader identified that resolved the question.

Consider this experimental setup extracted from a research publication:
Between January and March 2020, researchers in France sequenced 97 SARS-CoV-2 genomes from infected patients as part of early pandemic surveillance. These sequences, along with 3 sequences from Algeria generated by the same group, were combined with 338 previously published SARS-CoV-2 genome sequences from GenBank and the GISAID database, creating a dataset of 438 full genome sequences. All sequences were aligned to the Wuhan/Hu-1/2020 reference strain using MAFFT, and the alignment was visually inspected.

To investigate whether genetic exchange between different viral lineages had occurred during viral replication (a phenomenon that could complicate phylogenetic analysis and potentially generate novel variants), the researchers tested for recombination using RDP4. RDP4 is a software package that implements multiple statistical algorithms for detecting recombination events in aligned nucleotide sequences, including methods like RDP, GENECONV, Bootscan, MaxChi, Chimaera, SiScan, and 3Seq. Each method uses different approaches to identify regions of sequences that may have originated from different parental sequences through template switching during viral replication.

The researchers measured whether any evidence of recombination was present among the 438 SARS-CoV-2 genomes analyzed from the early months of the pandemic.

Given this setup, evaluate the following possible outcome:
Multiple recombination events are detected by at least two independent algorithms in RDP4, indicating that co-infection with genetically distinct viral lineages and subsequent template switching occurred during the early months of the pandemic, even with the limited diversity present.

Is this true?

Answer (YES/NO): NO